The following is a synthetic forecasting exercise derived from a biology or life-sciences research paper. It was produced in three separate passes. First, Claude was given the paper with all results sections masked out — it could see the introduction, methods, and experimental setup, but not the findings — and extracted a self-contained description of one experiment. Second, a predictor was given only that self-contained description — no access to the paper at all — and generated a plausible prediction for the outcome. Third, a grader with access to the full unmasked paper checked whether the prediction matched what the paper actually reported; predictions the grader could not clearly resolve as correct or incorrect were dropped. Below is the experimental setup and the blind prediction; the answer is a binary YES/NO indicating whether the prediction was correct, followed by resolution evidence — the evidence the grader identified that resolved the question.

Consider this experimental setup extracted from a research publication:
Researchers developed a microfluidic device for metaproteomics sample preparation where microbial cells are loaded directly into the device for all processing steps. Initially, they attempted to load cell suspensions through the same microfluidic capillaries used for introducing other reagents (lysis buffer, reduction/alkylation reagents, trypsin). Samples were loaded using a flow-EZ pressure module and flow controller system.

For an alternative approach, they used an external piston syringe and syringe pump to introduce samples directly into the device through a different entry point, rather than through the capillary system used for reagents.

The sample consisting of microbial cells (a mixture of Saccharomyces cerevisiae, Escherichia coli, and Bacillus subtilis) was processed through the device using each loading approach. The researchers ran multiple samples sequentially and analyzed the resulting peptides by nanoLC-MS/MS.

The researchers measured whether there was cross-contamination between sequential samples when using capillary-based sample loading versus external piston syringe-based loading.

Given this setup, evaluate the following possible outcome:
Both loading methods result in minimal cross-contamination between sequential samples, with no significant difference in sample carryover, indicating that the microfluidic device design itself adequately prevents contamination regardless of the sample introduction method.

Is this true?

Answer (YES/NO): NO